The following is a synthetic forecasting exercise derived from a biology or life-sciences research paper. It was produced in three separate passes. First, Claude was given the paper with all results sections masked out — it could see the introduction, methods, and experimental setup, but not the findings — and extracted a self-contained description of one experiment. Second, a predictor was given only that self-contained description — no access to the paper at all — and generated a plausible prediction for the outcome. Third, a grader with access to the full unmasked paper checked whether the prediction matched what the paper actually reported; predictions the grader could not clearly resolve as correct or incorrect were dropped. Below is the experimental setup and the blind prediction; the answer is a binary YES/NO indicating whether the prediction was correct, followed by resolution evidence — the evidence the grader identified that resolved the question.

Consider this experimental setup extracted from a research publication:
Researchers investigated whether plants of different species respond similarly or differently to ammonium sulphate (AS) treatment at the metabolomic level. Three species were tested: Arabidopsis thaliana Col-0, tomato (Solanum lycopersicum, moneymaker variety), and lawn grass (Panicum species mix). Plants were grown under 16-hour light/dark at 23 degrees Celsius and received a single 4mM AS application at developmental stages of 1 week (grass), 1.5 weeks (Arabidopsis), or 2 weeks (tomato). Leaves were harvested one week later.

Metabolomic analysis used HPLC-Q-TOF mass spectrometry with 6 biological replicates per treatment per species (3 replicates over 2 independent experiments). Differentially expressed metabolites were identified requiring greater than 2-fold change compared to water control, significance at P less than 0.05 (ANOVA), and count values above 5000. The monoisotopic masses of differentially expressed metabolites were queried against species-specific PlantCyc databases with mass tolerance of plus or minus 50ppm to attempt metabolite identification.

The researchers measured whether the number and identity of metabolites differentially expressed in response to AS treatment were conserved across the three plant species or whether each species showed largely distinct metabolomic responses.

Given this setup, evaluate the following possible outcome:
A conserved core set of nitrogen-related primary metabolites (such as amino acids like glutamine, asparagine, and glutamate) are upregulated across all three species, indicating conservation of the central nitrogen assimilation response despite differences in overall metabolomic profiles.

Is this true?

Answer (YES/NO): NO